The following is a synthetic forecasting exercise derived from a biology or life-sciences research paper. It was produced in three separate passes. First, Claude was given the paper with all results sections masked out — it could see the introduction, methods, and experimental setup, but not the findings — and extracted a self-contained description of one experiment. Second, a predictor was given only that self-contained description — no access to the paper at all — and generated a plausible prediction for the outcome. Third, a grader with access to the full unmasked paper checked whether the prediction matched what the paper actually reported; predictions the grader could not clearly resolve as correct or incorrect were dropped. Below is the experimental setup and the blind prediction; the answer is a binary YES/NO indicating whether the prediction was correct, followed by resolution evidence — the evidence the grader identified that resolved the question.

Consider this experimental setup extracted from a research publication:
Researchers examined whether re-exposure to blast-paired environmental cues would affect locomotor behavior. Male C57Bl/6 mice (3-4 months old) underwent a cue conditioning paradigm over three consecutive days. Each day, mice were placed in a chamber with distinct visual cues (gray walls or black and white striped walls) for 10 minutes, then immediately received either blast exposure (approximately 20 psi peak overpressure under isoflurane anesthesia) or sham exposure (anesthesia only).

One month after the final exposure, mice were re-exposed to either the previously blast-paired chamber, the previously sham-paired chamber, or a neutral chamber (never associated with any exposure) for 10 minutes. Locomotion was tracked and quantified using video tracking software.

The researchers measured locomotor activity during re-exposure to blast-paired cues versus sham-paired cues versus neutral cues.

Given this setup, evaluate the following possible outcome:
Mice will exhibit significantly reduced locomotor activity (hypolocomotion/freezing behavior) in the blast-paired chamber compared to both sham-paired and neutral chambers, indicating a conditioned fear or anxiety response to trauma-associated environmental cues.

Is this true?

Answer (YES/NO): YES